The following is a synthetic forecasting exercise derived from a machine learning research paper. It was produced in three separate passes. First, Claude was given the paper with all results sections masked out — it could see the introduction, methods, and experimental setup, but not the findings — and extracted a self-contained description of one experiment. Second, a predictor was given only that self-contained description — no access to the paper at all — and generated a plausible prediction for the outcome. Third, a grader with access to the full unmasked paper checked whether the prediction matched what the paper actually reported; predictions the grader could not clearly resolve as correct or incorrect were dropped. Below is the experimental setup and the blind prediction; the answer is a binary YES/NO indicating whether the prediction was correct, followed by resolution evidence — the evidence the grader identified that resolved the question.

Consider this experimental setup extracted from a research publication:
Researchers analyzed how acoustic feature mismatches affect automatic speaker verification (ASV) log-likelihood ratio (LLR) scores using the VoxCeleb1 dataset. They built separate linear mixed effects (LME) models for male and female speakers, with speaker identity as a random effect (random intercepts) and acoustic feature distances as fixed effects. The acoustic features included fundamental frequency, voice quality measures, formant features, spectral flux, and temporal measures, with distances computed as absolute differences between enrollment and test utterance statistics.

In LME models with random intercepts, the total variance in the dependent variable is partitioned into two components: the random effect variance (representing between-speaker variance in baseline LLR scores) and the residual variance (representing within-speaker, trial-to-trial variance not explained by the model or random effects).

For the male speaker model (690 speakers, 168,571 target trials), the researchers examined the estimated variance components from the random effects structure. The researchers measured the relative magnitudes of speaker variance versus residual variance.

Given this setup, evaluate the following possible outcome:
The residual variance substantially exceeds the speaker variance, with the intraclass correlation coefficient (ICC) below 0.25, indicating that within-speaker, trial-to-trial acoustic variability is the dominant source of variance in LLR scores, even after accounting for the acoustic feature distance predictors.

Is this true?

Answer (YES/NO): YES